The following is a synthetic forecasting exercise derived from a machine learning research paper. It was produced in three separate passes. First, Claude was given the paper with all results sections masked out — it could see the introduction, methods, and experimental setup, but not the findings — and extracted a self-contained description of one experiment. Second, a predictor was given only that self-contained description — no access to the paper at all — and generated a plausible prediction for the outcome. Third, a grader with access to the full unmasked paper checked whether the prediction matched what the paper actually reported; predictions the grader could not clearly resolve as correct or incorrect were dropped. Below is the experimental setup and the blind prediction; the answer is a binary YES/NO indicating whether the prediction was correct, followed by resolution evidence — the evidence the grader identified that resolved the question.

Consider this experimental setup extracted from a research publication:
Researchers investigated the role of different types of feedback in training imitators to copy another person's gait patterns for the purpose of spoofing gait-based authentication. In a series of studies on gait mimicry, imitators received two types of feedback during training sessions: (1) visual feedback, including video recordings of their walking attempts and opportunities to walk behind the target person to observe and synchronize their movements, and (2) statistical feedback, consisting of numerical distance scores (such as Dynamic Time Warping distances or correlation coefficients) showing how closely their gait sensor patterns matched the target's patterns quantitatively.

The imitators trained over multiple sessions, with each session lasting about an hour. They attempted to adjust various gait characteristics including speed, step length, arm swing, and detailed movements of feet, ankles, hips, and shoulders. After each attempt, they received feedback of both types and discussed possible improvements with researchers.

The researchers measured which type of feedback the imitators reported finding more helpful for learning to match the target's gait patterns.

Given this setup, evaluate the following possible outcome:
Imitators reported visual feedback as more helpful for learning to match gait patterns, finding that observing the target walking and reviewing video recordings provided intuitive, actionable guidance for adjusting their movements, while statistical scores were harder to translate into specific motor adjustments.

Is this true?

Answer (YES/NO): NO